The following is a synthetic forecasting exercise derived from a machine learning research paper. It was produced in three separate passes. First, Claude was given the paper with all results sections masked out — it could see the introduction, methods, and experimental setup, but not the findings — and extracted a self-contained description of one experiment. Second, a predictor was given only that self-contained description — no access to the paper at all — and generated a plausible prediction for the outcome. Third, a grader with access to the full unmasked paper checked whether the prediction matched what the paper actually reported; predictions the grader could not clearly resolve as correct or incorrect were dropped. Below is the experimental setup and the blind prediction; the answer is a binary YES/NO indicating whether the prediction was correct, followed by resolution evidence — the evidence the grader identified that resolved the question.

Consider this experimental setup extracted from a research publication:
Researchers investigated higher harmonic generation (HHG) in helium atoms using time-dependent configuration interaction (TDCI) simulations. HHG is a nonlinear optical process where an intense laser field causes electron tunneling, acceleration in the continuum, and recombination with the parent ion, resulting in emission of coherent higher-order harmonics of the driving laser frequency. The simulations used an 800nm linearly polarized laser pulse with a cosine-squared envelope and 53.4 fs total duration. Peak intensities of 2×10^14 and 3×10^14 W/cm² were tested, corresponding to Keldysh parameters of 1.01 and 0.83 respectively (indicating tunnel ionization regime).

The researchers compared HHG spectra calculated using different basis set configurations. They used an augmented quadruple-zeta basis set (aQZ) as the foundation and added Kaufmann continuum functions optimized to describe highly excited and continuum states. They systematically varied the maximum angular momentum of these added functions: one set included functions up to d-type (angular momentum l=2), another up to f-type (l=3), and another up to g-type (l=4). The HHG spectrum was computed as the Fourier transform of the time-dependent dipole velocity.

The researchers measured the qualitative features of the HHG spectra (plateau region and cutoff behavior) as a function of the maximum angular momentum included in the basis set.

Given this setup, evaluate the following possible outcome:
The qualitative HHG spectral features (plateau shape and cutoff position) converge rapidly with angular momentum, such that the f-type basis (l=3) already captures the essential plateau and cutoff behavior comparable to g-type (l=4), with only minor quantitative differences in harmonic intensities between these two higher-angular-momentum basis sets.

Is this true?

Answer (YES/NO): NO